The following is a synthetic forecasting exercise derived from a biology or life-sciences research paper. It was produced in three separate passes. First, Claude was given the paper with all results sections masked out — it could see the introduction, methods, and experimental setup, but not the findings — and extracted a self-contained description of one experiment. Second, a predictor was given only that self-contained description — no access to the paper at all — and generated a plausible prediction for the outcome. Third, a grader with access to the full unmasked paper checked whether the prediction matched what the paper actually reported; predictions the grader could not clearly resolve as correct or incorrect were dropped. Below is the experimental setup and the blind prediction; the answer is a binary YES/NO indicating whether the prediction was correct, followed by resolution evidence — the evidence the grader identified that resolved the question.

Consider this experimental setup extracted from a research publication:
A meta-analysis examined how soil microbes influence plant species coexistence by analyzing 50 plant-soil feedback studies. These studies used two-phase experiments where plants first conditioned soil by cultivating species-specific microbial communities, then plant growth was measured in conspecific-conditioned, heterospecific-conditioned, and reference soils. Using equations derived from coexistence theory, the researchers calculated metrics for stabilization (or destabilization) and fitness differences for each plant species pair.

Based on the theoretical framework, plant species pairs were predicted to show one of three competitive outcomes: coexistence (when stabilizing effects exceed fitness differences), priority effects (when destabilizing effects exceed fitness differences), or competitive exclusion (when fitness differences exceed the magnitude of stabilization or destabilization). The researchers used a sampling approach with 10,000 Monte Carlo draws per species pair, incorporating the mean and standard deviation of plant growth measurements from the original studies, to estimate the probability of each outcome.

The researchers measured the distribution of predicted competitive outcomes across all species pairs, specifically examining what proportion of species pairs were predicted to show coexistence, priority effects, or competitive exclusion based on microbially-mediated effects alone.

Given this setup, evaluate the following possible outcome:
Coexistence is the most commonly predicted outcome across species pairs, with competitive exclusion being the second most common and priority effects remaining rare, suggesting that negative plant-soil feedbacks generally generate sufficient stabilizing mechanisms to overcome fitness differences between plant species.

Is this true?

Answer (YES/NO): NO